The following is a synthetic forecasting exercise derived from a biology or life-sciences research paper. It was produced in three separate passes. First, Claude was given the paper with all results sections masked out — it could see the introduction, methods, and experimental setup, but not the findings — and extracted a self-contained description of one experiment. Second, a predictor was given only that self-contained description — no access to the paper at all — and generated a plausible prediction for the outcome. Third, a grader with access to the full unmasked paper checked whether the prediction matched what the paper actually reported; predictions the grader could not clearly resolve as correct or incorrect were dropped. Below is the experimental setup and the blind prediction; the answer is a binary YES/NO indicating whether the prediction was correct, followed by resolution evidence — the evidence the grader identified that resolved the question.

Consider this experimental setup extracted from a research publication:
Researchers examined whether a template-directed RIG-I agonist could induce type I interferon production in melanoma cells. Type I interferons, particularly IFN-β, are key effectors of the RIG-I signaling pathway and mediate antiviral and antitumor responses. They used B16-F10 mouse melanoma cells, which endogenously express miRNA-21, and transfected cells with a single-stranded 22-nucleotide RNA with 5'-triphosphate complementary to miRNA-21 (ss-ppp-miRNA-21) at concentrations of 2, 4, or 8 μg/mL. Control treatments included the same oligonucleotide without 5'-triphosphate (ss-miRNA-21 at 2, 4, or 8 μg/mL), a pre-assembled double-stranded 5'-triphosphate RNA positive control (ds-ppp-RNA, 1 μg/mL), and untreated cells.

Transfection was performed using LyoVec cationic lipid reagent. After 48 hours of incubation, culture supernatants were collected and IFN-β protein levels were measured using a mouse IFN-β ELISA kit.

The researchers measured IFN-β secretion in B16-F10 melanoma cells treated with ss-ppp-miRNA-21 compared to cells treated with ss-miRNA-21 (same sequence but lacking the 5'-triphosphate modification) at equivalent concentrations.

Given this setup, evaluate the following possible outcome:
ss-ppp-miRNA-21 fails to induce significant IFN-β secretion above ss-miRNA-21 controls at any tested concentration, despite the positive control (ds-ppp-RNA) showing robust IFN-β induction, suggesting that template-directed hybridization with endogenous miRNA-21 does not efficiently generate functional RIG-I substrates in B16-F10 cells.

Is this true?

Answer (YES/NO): NO